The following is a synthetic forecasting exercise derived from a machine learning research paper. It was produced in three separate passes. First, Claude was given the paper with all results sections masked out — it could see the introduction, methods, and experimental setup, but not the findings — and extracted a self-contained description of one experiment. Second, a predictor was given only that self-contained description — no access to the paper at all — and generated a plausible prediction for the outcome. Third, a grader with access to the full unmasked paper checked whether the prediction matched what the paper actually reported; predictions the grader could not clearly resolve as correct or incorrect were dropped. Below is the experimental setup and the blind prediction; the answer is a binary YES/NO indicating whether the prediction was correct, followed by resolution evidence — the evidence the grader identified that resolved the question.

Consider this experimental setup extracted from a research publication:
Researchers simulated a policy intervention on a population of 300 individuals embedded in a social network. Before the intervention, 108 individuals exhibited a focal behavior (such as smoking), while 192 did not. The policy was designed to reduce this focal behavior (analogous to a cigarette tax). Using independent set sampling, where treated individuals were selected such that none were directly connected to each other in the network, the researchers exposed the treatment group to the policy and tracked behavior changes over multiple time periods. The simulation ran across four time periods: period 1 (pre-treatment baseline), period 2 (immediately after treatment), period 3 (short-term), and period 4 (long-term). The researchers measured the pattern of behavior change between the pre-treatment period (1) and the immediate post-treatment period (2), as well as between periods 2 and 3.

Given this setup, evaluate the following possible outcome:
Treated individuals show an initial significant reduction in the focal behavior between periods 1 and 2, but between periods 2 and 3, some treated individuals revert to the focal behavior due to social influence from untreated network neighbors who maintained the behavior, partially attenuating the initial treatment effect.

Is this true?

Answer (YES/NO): NO